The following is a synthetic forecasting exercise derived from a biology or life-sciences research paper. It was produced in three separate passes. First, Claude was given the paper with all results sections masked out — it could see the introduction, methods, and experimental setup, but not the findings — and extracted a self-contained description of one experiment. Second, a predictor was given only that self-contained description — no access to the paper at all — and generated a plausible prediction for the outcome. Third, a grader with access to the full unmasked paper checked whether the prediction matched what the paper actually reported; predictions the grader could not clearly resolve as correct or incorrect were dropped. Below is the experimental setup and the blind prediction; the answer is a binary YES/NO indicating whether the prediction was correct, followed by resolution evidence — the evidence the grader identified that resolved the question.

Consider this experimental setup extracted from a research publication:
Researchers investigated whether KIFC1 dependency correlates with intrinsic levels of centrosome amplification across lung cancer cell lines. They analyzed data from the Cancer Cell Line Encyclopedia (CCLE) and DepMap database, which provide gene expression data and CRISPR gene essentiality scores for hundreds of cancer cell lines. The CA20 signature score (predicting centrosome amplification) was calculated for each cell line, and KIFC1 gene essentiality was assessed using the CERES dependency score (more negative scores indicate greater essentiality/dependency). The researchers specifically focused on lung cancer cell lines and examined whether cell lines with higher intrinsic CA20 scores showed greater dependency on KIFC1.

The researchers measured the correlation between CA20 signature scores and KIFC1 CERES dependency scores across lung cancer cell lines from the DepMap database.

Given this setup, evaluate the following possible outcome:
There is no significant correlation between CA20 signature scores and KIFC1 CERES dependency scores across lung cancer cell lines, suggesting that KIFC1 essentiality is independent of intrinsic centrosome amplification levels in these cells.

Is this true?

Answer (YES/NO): NO